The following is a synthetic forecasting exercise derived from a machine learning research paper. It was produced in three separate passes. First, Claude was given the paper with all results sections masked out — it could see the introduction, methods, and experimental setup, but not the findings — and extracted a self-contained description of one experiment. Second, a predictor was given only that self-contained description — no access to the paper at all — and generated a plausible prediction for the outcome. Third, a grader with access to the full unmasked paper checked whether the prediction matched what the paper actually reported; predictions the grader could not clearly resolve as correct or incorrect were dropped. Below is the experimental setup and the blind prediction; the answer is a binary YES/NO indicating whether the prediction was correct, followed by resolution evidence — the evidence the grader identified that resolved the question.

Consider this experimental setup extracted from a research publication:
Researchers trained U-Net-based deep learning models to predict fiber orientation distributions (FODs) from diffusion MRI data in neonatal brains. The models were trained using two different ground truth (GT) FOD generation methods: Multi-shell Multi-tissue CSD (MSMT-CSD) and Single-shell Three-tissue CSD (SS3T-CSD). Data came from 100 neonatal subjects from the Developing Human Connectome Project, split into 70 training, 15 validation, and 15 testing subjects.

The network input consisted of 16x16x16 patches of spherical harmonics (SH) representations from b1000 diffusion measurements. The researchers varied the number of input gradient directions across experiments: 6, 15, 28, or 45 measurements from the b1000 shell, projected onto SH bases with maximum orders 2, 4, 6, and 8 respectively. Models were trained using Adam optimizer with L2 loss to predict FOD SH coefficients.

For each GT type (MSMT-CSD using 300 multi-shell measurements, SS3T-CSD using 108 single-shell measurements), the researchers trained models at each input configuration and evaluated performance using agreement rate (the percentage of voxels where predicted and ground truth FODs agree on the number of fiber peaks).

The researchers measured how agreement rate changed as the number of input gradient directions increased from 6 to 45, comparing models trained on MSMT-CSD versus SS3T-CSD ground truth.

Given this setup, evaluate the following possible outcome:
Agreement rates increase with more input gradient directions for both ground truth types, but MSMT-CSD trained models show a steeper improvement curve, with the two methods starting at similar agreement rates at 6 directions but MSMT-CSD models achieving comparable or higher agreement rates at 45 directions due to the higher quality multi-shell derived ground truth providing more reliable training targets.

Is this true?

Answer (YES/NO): NO